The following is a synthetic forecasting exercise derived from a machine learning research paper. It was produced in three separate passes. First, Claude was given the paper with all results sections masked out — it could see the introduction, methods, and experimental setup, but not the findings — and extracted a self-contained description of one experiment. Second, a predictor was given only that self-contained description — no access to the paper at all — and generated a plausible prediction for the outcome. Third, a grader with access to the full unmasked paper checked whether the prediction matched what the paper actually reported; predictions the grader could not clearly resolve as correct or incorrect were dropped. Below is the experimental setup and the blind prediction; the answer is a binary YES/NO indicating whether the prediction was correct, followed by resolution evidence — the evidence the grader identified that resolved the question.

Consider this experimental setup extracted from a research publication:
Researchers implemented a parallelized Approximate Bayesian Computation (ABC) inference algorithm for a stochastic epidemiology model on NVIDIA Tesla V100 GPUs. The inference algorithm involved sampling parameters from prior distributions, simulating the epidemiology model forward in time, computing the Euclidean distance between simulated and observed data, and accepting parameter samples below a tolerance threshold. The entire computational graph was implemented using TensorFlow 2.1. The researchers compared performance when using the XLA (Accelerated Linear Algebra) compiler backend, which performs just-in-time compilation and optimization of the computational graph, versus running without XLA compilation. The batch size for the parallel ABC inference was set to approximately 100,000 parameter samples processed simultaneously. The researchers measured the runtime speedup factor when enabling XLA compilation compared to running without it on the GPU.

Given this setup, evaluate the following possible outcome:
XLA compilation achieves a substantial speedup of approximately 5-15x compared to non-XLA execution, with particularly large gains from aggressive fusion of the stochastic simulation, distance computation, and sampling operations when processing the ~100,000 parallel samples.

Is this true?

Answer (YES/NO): NO